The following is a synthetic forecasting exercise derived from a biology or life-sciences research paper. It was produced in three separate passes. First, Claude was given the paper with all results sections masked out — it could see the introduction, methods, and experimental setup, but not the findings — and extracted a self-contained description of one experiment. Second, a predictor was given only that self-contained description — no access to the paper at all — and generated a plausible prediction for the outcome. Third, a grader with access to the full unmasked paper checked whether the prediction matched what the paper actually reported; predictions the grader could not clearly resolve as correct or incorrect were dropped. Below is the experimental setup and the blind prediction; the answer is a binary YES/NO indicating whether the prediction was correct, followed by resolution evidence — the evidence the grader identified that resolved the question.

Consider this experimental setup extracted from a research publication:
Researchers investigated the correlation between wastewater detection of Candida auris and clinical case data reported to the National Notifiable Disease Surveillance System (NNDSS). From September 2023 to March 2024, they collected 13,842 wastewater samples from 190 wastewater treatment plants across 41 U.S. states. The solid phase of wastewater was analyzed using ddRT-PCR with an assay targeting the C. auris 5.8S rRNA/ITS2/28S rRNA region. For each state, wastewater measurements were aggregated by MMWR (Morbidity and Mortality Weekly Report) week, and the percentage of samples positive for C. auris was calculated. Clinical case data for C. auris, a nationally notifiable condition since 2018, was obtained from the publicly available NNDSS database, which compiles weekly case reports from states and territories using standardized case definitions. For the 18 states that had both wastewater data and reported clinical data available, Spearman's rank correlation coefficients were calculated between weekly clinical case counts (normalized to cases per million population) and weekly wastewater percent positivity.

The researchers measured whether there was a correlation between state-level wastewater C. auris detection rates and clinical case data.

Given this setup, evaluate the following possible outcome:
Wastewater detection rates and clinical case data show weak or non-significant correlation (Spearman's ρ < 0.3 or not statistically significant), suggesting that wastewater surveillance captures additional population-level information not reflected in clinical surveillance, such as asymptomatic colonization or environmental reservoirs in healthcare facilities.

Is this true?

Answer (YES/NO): YES